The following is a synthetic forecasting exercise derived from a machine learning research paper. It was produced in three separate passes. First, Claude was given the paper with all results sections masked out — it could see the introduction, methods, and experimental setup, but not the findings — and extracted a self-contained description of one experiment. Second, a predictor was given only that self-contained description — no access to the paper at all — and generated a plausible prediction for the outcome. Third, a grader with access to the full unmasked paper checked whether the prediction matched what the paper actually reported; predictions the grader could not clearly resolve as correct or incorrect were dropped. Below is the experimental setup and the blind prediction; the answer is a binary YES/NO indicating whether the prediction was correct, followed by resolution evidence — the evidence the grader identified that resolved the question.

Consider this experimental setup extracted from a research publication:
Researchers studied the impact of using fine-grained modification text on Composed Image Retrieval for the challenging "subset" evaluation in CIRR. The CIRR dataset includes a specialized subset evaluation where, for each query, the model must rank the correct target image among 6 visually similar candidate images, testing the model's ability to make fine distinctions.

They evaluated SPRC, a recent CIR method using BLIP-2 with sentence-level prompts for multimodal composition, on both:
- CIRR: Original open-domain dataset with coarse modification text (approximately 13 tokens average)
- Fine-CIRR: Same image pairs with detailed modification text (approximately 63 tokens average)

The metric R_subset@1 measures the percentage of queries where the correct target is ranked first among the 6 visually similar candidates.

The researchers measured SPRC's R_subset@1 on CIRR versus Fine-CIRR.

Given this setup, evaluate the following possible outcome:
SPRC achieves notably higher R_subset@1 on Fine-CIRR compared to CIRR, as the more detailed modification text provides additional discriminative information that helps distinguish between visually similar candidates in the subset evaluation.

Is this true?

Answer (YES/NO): NO